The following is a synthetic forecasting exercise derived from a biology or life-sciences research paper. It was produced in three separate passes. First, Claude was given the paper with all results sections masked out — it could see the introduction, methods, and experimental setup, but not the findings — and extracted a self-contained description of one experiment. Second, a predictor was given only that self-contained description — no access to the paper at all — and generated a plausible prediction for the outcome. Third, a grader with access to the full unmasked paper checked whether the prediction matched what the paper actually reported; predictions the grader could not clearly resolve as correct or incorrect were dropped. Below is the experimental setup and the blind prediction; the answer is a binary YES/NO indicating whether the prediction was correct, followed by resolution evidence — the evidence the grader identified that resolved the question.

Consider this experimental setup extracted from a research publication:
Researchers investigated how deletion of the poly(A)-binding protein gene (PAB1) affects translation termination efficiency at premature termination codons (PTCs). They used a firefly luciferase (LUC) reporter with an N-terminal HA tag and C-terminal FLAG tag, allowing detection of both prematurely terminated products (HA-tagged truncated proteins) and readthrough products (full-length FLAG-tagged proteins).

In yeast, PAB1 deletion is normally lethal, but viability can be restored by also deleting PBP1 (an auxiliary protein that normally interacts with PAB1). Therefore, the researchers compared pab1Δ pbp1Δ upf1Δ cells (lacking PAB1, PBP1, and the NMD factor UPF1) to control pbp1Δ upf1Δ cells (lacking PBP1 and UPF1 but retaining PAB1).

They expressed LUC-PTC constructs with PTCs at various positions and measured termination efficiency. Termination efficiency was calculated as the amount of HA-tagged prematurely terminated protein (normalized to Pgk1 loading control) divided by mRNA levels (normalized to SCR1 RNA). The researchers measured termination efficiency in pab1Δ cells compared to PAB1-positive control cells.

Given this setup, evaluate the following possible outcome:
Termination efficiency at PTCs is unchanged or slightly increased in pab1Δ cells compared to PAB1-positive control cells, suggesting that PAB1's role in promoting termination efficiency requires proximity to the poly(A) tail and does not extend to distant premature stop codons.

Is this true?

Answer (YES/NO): NO